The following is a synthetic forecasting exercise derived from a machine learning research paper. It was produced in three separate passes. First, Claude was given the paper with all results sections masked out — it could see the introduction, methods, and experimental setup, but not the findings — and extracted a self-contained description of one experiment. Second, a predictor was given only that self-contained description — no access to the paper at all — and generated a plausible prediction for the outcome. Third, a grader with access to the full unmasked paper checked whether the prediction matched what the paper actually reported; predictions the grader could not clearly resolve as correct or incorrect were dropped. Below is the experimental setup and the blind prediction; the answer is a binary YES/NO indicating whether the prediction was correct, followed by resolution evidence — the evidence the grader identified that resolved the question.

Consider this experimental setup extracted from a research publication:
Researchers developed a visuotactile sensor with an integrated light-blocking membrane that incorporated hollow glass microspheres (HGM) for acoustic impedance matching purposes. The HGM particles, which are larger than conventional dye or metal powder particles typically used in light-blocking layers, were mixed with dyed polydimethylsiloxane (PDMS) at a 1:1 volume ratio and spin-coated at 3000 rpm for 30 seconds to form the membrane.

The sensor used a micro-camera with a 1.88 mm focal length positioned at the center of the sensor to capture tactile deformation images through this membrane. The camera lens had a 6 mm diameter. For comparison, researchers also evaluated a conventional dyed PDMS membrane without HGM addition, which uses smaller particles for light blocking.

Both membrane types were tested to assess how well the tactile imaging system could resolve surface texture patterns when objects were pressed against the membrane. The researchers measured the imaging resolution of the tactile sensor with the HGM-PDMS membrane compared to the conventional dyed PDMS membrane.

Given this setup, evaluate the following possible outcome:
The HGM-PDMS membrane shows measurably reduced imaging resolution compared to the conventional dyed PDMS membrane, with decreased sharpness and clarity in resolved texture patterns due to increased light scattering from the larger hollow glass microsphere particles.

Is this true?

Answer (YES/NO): NO